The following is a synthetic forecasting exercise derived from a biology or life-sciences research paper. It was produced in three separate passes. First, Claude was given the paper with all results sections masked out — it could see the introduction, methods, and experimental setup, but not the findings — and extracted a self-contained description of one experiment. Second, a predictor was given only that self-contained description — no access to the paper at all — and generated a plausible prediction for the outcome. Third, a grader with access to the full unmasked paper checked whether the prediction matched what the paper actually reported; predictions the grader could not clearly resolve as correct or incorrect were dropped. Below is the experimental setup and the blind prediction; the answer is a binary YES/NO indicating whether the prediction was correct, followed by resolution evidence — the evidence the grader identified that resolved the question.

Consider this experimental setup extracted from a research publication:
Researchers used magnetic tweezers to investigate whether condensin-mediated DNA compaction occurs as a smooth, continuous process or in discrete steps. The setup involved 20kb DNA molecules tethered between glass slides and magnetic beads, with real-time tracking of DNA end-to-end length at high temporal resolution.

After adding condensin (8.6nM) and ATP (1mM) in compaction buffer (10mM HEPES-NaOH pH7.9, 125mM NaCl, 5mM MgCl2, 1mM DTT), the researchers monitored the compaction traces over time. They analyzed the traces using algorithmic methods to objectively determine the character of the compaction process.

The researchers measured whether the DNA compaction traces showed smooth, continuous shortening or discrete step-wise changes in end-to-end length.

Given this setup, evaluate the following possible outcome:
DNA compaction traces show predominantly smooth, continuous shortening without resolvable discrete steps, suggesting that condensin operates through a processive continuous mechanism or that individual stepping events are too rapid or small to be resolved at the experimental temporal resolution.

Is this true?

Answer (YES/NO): NO